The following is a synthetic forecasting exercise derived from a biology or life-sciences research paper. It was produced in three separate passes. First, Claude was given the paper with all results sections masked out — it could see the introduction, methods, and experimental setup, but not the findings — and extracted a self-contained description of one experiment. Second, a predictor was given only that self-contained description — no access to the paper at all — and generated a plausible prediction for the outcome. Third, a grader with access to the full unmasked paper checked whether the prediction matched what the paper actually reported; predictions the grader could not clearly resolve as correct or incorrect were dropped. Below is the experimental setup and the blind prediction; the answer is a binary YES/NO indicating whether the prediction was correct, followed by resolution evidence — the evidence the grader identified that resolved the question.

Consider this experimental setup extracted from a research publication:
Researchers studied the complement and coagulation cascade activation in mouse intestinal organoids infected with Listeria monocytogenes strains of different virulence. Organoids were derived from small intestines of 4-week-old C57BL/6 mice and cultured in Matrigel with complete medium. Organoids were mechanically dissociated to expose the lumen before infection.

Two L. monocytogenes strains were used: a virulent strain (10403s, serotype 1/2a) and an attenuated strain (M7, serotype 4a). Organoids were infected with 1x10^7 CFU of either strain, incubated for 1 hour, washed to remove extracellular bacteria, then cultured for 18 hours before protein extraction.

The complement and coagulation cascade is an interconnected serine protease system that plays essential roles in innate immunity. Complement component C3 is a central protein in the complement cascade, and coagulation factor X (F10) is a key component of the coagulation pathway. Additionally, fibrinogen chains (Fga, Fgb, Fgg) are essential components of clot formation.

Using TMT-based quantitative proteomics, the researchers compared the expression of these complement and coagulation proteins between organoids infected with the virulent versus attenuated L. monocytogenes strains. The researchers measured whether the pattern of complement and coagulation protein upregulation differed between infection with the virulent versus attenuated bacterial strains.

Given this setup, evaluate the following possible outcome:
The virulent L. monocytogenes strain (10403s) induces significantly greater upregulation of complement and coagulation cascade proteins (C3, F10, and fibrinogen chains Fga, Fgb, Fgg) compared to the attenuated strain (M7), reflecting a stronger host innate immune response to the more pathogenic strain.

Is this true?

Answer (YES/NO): NO